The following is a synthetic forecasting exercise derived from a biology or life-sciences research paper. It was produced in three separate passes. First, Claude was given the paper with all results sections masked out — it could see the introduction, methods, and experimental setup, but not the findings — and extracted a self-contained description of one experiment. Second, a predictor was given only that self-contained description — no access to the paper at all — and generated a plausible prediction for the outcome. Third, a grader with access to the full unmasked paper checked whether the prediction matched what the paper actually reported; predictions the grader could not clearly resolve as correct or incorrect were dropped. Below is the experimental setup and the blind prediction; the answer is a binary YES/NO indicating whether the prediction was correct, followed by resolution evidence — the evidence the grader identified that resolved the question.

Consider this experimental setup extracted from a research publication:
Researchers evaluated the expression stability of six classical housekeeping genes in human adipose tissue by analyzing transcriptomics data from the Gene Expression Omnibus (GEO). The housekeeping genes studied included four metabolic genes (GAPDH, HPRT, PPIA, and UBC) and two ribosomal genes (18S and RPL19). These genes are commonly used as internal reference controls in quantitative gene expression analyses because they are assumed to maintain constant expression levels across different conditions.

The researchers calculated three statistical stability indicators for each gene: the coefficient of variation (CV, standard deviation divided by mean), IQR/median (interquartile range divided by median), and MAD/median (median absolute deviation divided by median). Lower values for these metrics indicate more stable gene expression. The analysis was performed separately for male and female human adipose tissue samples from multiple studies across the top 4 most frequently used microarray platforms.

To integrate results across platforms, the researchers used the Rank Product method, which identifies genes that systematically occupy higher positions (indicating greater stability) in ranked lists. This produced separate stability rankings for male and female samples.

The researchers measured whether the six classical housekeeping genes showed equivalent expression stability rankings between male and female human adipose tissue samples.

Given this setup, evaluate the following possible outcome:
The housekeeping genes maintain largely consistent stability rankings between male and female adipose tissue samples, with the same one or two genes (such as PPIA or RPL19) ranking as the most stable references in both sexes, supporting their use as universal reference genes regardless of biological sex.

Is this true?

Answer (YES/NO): NO